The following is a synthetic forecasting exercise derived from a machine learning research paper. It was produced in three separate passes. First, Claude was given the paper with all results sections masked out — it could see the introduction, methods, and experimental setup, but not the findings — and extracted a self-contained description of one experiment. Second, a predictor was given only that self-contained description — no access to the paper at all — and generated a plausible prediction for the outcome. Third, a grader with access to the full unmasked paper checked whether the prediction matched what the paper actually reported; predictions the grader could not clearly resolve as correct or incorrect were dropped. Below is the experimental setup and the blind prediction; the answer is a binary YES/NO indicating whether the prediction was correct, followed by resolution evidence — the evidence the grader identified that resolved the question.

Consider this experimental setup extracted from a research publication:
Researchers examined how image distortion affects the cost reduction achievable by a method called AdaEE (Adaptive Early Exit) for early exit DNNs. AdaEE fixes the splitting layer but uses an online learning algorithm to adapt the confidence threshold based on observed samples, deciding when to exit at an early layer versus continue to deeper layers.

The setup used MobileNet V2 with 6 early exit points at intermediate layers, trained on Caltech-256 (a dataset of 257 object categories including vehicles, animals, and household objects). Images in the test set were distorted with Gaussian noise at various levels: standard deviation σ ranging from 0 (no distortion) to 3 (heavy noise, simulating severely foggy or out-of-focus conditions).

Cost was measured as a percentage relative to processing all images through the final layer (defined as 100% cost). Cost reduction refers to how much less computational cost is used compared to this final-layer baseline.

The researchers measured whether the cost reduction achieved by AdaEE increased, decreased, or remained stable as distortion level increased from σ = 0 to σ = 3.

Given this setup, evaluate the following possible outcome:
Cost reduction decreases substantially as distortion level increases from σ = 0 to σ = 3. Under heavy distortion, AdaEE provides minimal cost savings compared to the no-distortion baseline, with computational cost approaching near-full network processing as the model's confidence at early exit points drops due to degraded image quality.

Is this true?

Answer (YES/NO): NO